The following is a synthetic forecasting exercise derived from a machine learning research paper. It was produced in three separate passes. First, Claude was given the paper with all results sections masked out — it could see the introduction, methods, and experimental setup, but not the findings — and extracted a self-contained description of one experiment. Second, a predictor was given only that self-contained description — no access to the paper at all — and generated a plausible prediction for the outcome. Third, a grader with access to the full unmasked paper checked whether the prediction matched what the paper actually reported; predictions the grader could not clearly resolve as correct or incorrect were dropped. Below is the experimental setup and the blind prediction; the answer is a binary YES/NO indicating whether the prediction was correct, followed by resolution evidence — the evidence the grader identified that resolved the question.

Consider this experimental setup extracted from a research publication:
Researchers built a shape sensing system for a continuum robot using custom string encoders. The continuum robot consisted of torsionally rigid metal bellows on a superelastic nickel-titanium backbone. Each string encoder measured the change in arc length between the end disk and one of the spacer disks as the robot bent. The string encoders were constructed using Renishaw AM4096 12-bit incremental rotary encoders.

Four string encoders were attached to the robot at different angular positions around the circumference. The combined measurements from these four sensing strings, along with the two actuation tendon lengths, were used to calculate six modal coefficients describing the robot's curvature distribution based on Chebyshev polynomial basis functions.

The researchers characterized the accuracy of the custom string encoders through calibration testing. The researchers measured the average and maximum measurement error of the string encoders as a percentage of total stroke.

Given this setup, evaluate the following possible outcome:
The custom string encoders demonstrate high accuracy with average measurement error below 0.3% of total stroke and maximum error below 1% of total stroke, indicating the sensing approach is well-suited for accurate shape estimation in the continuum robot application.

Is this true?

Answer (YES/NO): YES